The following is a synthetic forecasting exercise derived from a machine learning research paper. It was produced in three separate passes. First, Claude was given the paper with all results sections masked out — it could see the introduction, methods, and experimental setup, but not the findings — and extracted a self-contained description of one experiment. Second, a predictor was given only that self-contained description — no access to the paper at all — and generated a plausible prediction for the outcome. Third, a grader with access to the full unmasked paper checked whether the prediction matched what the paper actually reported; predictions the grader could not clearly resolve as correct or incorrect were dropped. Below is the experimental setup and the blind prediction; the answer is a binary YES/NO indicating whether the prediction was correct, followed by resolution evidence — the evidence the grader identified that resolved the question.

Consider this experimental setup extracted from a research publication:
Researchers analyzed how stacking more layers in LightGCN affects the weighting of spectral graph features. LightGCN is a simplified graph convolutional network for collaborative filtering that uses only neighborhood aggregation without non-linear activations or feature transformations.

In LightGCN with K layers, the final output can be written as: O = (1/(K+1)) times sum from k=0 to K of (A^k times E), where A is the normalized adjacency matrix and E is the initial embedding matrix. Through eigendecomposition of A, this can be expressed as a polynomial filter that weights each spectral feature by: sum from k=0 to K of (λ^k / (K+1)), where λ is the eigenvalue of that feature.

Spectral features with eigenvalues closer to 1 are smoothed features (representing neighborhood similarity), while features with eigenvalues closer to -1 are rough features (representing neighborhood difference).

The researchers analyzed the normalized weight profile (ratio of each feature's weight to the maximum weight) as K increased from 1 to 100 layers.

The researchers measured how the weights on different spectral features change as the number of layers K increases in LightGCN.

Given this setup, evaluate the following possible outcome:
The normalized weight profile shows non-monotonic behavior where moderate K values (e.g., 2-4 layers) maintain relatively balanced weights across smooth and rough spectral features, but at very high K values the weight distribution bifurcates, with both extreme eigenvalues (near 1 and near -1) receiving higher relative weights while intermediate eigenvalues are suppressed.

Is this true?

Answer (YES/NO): NO